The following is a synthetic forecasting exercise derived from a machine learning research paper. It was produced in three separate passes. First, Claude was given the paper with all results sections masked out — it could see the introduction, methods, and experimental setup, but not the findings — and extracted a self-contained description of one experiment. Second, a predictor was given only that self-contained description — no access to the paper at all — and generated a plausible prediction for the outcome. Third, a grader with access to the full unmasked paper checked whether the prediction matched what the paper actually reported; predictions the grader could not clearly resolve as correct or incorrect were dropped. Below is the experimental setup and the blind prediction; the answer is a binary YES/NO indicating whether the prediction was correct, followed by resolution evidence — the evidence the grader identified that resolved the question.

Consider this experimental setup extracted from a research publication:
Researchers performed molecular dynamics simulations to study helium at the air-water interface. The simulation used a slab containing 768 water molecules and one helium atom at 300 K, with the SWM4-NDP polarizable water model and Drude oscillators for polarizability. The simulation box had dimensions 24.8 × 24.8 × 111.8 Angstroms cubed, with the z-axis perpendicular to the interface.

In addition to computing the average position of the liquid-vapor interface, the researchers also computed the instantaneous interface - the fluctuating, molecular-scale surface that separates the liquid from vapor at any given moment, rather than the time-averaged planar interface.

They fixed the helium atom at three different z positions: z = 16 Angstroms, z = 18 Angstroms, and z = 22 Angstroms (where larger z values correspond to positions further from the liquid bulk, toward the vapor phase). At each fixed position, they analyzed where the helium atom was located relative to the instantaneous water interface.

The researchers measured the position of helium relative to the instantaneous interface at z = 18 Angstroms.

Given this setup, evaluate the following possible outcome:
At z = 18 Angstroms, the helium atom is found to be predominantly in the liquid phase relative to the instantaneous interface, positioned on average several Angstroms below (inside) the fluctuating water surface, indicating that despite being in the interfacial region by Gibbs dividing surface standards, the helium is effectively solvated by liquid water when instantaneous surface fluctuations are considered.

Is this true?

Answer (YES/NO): NO